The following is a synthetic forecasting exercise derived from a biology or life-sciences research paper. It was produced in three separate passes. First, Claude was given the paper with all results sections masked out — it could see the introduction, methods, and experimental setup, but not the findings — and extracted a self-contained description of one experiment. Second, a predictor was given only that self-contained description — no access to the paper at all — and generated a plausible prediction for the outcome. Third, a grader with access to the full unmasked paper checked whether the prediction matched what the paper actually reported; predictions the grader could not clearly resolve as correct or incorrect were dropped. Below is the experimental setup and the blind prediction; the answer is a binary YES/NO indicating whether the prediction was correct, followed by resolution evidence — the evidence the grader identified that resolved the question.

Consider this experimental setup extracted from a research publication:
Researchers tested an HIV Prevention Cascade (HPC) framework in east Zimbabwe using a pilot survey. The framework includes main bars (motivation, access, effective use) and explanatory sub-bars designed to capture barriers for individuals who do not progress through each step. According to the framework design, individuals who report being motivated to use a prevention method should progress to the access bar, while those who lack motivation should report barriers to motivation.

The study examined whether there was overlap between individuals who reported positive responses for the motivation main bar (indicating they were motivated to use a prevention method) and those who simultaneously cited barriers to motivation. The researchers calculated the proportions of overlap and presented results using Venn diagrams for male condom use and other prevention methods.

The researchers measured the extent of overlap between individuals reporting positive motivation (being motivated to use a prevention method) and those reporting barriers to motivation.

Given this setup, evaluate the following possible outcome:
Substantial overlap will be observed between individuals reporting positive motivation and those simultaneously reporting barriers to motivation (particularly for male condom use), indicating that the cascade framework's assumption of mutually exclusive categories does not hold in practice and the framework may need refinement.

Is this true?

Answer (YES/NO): YES